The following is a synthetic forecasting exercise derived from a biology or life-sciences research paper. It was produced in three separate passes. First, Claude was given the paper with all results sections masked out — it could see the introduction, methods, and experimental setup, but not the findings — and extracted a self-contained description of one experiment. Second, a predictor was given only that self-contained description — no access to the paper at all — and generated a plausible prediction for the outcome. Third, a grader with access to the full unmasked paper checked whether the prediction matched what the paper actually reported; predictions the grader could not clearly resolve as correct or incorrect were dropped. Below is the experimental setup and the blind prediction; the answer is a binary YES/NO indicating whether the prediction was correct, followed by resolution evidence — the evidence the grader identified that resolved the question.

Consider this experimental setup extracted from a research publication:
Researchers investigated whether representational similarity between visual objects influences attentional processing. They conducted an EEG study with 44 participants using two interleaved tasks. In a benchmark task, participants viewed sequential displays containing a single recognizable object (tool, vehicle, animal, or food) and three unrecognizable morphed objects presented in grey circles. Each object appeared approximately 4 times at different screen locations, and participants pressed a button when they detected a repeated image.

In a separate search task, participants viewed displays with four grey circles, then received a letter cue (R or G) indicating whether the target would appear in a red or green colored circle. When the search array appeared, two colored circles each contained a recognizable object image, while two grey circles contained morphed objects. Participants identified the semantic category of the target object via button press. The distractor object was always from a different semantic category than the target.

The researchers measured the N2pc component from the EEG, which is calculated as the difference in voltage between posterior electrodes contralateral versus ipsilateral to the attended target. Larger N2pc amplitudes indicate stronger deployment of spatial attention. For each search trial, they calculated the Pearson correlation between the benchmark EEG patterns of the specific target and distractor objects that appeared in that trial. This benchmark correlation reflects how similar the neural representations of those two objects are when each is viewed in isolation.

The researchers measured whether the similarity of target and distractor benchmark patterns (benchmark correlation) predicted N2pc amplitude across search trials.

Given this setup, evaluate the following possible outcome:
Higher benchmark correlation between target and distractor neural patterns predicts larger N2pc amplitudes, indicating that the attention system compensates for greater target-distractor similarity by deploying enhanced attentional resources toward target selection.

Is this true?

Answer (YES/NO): YES